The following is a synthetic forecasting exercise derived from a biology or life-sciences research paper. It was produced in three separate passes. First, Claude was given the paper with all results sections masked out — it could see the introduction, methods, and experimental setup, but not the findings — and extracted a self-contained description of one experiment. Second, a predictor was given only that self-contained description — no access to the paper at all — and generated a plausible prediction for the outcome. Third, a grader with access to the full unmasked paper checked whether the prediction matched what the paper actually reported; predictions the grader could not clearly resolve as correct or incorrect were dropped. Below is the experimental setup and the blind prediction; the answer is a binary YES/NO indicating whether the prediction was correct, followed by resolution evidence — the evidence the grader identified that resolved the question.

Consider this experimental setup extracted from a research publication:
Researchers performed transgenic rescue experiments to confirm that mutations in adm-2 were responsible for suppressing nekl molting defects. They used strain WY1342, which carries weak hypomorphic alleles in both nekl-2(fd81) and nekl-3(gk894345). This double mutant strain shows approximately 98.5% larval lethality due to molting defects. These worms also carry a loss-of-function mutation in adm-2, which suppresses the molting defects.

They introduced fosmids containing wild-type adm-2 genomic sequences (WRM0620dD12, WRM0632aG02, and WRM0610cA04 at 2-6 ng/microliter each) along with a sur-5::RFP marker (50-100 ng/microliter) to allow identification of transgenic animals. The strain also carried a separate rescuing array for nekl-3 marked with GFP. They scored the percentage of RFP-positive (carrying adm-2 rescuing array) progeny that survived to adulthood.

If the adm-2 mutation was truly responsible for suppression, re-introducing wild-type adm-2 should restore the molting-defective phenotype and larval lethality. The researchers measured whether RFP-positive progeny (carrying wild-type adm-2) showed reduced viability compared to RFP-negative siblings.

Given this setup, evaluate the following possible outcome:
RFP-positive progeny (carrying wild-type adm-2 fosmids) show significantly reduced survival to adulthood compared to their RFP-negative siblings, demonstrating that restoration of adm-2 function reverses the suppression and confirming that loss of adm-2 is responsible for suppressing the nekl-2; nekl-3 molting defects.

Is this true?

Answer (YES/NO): YES